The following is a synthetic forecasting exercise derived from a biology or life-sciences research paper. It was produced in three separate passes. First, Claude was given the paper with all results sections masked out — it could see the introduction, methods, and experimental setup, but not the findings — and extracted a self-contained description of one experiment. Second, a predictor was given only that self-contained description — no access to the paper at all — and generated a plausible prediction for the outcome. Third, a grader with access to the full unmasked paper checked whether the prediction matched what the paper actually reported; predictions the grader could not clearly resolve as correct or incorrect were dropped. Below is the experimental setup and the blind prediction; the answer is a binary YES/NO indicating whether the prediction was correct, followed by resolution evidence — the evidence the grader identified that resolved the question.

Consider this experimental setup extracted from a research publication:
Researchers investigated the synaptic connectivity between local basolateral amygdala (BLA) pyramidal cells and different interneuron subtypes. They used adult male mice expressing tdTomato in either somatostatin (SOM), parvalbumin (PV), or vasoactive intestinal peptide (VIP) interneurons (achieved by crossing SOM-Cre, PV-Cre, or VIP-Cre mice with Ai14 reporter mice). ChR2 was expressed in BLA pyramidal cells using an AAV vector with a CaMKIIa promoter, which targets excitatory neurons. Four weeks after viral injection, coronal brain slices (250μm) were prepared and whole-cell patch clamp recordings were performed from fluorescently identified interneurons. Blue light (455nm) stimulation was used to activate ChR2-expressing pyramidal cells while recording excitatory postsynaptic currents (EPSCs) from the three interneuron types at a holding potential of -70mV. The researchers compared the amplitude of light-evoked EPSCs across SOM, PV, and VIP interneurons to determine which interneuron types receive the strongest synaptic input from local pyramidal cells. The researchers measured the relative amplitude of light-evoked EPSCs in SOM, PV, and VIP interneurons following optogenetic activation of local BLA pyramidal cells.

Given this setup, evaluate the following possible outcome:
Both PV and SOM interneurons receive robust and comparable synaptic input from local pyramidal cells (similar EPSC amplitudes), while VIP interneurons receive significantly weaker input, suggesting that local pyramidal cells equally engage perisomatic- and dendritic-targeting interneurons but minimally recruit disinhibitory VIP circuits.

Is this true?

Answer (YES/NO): NO